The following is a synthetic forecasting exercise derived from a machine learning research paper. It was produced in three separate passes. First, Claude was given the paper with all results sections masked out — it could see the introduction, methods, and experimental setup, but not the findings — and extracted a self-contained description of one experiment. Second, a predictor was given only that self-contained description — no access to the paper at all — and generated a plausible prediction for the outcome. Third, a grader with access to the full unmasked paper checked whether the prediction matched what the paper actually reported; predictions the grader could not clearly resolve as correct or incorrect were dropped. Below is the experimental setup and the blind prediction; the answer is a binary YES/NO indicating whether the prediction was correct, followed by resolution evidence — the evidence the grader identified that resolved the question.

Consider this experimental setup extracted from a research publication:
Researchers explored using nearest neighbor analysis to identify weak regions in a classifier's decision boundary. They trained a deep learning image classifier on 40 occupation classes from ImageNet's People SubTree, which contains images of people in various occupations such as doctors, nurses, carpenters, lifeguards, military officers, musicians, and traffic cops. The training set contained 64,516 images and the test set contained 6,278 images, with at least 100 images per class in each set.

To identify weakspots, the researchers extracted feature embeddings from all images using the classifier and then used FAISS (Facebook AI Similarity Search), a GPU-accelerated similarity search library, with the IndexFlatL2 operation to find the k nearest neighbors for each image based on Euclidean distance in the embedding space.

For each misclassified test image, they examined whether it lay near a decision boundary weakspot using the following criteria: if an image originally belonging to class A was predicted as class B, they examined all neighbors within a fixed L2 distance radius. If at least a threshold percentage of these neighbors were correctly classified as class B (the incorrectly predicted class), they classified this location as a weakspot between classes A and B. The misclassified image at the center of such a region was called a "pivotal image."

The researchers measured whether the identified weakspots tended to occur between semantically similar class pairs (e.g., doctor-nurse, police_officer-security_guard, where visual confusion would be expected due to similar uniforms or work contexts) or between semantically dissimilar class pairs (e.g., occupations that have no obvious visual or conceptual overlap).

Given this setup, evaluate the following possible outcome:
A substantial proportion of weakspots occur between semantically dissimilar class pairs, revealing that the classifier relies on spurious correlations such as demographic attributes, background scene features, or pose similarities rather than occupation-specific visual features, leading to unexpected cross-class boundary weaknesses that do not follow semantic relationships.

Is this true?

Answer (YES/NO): YES